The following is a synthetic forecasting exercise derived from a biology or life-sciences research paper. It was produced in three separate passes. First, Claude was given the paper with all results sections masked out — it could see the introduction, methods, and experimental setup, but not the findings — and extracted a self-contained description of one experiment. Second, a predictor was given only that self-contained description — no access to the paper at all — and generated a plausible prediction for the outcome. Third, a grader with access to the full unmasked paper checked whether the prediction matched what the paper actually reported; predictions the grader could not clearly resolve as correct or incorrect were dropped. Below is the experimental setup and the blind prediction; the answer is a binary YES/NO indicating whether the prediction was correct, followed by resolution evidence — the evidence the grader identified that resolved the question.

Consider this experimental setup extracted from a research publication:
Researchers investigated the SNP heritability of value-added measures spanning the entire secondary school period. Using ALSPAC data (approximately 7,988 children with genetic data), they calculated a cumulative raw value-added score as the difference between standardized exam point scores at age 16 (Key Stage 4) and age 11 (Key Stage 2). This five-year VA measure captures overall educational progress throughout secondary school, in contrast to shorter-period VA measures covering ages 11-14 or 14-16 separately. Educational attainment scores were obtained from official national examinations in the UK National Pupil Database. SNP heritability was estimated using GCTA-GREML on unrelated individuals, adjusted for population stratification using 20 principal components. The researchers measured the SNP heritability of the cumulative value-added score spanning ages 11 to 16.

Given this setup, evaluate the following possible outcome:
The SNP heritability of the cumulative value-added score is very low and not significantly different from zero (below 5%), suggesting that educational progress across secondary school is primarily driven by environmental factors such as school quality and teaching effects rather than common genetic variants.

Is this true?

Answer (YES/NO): NO